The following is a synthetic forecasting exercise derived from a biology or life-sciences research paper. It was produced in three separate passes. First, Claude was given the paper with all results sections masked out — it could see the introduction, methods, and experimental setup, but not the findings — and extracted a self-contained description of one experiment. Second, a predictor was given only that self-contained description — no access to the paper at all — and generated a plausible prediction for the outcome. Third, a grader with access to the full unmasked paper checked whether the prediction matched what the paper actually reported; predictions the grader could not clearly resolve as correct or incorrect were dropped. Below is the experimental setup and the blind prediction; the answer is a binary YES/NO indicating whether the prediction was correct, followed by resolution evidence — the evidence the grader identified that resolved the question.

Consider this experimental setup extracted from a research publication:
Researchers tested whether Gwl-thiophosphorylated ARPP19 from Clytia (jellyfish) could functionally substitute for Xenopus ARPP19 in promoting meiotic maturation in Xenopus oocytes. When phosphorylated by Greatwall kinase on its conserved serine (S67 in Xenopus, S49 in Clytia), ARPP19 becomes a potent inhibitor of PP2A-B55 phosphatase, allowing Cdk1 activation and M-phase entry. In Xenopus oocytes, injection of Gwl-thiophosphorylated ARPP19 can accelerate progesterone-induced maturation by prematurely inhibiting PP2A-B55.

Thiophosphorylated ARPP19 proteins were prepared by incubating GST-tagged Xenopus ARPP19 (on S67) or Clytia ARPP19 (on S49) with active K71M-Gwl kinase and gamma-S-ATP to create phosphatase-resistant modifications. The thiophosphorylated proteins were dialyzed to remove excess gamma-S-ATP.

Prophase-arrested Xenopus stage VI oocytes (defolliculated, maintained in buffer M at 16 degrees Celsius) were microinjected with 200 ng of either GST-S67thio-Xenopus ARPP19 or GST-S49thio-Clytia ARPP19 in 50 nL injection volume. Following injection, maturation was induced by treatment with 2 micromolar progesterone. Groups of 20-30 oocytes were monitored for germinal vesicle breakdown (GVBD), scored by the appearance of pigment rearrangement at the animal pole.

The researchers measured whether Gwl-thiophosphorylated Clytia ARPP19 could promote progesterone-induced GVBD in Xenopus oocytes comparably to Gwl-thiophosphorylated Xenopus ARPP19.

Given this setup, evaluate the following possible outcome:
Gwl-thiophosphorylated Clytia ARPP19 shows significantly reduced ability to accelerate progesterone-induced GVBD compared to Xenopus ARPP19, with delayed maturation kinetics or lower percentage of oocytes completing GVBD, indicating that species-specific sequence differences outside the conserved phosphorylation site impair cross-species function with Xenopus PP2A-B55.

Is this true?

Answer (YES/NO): NO